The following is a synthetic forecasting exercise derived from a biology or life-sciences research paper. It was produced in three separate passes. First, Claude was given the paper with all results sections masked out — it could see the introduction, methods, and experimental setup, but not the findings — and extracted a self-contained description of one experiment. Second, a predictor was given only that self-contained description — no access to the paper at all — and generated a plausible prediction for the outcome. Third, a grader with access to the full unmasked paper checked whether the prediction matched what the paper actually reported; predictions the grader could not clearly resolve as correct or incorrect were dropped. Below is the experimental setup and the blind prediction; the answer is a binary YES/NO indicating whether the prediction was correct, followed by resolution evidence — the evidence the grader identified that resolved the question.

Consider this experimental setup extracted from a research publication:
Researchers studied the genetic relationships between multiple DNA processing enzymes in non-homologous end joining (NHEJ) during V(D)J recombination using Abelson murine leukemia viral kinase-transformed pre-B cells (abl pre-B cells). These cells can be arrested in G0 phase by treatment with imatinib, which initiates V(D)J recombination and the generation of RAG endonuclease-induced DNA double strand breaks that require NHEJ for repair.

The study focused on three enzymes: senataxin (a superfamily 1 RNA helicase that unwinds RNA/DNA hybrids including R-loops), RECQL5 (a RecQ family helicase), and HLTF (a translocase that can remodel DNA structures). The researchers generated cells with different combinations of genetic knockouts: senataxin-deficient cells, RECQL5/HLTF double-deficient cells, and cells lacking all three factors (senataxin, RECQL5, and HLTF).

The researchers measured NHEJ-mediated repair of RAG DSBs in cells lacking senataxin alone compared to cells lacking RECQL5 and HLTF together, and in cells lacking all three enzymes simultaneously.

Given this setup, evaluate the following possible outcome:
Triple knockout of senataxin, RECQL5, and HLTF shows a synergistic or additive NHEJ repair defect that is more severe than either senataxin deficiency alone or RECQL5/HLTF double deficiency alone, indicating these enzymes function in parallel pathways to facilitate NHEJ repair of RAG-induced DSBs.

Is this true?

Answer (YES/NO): YES